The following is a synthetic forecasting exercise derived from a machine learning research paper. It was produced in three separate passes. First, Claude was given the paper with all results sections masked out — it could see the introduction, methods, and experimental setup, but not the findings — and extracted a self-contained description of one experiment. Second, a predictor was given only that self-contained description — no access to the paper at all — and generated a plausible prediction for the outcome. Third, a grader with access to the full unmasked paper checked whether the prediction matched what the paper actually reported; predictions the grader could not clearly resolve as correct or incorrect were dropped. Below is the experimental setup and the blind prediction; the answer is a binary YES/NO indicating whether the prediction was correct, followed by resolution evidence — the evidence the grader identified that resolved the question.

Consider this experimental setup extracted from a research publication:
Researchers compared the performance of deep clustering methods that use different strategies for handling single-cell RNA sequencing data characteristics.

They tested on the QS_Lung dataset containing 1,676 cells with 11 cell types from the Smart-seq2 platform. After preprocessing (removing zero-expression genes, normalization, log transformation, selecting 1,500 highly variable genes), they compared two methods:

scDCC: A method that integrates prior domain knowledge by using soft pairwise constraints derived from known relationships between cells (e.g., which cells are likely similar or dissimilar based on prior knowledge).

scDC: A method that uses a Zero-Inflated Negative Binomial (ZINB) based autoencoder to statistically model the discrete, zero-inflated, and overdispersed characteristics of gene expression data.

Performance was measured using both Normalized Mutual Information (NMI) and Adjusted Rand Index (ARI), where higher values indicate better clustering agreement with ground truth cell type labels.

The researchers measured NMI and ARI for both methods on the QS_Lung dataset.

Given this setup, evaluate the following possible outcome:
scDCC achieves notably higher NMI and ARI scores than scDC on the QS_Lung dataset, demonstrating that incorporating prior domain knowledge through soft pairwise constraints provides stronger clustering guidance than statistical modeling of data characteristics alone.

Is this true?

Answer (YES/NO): NO